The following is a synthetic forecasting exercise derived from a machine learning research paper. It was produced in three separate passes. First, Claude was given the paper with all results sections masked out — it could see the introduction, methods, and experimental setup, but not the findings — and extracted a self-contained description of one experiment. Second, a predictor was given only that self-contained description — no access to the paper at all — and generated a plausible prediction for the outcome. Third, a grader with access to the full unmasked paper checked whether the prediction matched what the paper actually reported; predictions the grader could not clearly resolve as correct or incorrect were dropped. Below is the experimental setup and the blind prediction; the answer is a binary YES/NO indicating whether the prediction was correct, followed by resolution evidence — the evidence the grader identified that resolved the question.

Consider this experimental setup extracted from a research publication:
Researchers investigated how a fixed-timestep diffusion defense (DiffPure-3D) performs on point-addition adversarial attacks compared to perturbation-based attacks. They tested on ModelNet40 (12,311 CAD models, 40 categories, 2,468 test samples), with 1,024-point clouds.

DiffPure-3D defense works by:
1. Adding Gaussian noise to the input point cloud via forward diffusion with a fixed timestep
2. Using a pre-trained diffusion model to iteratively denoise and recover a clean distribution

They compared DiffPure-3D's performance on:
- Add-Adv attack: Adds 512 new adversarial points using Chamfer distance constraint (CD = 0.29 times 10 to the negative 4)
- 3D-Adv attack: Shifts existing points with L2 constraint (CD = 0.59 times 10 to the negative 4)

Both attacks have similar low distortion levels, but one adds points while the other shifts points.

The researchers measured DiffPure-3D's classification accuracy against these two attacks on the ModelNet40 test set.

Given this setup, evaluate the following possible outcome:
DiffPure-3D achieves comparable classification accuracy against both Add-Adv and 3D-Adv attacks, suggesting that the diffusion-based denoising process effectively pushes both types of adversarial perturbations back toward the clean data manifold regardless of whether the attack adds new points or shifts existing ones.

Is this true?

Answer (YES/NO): YES